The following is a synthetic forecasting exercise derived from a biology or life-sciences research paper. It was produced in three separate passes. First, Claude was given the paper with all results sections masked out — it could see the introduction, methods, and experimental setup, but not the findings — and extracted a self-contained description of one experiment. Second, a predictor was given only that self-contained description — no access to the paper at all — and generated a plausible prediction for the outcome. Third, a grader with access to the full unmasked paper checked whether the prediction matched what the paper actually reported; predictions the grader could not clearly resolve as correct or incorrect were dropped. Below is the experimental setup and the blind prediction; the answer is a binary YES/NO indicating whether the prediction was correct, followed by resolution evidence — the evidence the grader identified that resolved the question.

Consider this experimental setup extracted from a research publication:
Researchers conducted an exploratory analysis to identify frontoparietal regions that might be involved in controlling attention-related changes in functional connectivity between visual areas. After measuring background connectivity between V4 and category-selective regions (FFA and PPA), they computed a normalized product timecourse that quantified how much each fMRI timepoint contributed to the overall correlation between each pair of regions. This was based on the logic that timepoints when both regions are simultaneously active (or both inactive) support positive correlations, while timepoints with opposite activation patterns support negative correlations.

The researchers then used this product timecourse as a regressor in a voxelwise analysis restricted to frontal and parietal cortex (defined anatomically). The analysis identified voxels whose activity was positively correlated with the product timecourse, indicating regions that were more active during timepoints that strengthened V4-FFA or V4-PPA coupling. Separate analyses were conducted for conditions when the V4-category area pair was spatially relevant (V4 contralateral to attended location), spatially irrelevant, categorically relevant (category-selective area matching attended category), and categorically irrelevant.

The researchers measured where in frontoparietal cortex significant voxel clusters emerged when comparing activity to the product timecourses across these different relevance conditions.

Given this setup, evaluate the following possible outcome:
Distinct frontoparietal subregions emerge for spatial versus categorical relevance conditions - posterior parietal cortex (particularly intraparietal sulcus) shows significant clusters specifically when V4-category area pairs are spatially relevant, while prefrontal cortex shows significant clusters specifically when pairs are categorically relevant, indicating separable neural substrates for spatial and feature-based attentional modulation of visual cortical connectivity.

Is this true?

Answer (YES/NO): NO